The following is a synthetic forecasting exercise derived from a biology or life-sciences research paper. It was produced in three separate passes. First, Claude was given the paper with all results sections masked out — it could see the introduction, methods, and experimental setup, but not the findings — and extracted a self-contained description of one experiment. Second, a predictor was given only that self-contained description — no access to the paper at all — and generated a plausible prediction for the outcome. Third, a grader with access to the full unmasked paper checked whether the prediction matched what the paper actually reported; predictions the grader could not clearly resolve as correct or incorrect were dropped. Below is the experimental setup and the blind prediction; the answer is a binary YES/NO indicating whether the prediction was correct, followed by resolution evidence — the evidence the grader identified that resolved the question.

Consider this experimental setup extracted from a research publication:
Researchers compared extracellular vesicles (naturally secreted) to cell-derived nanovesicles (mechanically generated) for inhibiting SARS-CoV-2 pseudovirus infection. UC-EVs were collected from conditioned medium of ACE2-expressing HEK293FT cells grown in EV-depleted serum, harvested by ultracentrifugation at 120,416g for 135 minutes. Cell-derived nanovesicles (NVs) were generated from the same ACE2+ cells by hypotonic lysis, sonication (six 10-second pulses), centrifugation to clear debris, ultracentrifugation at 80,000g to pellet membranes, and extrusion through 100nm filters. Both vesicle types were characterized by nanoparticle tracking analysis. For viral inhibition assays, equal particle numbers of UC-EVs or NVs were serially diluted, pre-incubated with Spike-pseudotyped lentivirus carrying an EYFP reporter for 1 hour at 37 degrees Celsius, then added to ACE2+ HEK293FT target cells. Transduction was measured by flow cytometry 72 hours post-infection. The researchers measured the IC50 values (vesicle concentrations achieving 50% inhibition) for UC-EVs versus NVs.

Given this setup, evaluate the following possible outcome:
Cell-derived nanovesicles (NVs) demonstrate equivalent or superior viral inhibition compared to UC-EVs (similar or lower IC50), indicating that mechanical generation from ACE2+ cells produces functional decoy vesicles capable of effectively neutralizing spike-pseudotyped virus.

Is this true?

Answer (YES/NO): YES